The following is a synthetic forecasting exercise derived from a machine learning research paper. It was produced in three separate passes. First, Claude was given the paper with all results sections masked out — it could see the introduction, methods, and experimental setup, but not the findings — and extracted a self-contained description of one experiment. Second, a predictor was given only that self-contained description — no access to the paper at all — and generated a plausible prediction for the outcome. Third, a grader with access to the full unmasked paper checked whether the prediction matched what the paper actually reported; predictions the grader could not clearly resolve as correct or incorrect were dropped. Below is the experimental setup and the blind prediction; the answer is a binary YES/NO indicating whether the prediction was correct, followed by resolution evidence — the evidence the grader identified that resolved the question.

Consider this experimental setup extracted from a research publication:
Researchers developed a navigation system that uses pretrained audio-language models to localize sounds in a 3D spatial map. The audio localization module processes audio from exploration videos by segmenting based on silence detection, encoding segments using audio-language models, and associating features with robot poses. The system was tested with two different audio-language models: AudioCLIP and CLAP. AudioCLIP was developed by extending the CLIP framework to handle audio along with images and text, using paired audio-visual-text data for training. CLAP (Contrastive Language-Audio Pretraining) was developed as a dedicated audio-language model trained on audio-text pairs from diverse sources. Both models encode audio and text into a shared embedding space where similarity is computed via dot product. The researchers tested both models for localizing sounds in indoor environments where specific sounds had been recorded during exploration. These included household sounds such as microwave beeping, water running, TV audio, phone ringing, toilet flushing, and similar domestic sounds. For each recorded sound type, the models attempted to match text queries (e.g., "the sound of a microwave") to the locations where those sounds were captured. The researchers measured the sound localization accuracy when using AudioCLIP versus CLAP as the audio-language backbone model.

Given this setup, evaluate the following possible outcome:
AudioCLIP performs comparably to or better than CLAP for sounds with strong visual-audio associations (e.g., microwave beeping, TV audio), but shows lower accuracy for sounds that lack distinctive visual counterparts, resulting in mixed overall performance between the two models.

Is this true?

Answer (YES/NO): NO